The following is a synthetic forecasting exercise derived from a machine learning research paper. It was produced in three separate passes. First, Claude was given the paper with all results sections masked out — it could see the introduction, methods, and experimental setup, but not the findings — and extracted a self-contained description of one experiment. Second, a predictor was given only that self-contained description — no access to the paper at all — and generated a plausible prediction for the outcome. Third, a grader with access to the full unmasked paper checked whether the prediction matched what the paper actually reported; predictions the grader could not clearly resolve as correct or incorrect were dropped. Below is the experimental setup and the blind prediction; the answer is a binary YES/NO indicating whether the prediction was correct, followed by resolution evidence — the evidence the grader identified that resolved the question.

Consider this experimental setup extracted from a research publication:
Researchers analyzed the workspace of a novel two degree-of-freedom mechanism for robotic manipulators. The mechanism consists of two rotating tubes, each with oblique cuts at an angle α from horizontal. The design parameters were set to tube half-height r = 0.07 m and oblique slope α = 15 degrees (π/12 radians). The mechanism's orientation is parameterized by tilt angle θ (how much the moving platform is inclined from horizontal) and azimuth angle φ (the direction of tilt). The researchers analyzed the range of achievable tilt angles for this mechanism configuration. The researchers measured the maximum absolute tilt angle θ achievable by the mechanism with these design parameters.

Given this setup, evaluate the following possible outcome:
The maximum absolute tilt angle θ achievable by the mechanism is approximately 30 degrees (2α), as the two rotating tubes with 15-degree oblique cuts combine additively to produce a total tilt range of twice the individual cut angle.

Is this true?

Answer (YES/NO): YES